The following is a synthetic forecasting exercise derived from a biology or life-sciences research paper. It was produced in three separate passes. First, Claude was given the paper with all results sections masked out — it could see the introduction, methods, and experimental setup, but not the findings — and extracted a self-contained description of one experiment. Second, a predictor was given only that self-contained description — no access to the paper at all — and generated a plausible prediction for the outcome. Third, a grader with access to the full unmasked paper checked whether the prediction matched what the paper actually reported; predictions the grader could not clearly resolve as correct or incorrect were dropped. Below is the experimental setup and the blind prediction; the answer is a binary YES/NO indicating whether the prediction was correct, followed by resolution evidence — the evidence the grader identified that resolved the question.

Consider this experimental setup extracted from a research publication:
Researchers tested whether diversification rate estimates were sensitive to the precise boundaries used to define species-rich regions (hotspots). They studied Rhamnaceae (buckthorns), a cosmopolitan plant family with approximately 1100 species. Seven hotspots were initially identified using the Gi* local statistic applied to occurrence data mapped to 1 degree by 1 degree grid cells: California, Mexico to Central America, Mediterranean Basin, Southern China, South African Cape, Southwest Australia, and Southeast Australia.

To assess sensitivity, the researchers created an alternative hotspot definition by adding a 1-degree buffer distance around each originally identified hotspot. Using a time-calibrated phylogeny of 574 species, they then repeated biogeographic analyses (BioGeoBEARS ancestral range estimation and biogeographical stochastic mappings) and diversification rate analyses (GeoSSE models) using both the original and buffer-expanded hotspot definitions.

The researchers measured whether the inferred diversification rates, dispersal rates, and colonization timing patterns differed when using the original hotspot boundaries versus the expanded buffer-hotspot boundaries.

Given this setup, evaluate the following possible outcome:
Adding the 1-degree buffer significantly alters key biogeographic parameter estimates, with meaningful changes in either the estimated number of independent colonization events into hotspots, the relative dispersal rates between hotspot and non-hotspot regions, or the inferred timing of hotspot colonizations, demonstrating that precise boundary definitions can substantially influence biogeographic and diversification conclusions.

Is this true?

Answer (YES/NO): NO